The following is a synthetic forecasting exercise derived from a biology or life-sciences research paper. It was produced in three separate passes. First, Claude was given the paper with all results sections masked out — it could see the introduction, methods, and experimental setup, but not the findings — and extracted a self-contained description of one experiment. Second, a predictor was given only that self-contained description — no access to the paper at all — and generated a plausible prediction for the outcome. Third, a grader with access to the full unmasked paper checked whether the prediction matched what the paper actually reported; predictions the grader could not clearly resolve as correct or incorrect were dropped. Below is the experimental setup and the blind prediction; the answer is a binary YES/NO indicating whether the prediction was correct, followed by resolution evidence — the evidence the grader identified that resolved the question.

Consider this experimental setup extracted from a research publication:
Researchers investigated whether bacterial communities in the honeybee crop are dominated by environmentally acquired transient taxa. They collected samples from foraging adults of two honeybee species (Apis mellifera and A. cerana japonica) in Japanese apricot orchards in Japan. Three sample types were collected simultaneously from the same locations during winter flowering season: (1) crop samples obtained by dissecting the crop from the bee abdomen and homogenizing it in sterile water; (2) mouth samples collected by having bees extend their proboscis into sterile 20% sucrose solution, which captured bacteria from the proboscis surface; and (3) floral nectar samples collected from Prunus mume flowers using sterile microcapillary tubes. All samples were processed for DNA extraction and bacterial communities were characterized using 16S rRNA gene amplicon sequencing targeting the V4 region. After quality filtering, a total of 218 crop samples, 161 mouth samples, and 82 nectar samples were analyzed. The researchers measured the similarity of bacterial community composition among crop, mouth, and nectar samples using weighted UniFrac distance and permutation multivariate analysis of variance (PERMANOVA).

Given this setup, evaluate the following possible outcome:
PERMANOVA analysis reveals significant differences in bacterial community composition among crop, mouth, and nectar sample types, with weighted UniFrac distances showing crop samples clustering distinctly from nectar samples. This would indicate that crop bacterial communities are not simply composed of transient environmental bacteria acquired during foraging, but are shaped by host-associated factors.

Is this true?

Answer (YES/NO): YES